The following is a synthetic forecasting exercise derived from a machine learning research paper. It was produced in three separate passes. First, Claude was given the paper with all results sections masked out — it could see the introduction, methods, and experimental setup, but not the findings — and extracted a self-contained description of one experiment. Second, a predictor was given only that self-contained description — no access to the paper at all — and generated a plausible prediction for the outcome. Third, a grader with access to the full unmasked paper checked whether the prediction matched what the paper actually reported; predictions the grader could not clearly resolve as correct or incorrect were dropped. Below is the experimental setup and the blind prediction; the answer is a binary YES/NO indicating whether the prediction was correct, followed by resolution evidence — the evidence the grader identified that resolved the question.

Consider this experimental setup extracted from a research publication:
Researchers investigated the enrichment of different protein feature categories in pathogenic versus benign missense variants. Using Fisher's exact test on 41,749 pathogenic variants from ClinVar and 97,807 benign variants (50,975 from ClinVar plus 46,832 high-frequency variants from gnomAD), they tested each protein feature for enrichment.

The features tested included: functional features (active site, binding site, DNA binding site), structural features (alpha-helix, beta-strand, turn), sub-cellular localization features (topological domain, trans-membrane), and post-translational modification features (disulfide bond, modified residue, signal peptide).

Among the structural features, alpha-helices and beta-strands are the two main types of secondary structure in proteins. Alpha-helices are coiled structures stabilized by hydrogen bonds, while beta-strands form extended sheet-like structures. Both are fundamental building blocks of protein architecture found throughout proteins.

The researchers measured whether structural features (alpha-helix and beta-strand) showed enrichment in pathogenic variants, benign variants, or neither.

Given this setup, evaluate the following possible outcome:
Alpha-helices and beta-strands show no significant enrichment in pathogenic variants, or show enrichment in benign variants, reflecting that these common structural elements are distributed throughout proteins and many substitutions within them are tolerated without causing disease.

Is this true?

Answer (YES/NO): NO